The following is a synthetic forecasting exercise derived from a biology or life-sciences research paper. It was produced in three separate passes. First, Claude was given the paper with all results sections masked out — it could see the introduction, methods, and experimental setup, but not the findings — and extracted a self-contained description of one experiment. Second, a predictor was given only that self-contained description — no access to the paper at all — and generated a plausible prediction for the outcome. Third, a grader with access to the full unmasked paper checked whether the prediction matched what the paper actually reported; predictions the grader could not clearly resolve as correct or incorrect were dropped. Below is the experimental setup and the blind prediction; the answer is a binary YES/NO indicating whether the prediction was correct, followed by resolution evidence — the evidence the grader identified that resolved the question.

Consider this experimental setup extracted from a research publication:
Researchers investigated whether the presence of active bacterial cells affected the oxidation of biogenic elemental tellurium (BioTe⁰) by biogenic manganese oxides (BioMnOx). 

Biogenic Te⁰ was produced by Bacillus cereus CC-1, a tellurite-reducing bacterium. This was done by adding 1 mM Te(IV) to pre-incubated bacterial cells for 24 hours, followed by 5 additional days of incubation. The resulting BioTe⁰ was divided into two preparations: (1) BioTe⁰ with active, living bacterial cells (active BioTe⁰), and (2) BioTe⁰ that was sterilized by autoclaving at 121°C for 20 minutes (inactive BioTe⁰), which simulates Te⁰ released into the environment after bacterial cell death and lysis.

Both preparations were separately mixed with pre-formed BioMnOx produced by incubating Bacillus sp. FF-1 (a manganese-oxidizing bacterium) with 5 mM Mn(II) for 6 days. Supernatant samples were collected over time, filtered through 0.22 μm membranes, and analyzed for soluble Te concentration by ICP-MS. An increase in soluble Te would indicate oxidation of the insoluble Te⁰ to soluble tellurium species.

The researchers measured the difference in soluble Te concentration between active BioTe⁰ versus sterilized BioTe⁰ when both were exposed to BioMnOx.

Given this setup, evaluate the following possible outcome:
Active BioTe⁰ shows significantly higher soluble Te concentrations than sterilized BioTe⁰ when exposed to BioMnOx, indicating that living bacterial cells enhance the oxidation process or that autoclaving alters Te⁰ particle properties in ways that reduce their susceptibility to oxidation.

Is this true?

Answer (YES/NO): NO